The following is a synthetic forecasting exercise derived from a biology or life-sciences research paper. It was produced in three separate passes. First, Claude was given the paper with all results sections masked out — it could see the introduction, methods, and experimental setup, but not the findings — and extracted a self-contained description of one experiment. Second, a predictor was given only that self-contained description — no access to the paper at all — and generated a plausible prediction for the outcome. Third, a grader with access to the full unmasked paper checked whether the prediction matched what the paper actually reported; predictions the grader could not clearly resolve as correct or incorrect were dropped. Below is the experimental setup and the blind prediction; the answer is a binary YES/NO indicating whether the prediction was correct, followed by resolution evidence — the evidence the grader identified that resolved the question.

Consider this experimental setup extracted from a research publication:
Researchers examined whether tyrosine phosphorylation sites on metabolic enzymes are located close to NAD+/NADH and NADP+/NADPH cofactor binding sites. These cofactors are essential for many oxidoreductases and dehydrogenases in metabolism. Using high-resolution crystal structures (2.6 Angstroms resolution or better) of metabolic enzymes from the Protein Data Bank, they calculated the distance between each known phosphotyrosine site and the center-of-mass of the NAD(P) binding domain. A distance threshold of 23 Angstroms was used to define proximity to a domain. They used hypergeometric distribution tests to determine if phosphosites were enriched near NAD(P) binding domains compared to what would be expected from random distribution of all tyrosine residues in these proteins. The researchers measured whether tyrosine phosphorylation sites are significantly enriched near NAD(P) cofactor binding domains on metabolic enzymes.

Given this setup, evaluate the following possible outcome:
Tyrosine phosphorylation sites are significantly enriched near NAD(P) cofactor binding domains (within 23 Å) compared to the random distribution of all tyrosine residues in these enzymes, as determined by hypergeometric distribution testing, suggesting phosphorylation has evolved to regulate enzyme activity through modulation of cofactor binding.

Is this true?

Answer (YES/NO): YES